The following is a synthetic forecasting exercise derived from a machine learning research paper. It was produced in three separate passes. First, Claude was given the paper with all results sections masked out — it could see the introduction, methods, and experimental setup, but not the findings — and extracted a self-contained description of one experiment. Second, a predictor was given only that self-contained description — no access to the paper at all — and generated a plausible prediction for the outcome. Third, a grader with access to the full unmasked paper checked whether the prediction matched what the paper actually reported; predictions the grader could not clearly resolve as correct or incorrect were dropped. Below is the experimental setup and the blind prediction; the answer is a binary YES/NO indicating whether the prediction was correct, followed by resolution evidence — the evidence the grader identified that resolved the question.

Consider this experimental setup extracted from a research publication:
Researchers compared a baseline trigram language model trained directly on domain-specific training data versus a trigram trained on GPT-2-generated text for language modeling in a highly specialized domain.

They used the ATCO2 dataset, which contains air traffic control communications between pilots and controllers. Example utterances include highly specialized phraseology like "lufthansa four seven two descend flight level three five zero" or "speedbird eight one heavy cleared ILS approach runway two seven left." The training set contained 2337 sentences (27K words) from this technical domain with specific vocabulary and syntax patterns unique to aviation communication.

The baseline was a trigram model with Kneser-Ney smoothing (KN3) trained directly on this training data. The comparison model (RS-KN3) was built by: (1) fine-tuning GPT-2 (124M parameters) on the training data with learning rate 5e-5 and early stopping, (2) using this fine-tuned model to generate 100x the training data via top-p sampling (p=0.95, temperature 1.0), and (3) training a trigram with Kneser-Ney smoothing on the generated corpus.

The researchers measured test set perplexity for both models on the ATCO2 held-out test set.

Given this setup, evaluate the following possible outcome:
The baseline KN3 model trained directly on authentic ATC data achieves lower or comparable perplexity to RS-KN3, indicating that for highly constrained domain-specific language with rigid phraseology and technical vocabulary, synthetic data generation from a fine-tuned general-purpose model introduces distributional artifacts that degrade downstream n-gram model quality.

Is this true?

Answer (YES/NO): YES